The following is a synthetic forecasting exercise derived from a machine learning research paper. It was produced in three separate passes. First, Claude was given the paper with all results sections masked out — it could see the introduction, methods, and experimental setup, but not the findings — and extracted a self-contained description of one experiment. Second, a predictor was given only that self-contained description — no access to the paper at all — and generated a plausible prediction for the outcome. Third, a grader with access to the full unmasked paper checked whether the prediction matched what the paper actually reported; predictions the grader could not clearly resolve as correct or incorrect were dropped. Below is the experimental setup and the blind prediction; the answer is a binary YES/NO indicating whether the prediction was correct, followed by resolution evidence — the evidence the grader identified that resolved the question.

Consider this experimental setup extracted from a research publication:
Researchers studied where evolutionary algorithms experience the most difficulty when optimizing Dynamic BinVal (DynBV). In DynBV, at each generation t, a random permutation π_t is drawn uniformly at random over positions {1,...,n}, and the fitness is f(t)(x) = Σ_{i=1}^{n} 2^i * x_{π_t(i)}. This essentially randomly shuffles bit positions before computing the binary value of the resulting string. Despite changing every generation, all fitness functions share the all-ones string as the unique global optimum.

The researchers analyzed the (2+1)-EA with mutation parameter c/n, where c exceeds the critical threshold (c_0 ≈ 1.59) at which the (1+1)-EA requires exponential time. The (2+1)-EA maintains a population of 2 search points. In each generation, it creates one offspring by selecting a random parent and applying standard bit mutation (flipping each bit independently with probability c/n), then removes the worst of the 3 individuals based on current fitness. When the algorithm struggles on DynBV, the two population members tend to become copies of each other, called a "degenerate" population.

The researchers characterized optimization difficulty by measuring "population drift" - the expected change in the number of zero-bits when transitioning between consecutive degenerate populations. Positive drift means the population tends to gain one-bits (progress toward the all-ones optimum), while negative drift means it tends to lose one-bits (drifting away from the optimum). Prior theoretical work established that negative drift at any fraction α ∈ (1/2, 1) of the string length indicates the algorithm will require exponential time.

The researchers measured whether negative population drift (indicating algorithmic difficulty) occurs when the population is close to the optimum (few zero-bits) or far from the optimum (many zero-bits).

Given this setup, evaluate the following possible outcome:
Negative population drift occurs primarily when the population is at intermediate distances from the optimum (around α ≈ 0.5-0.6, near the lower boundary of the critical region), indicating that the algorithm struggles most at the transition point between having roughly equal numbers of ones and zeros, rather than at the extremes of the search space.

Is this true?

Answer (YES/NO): NO